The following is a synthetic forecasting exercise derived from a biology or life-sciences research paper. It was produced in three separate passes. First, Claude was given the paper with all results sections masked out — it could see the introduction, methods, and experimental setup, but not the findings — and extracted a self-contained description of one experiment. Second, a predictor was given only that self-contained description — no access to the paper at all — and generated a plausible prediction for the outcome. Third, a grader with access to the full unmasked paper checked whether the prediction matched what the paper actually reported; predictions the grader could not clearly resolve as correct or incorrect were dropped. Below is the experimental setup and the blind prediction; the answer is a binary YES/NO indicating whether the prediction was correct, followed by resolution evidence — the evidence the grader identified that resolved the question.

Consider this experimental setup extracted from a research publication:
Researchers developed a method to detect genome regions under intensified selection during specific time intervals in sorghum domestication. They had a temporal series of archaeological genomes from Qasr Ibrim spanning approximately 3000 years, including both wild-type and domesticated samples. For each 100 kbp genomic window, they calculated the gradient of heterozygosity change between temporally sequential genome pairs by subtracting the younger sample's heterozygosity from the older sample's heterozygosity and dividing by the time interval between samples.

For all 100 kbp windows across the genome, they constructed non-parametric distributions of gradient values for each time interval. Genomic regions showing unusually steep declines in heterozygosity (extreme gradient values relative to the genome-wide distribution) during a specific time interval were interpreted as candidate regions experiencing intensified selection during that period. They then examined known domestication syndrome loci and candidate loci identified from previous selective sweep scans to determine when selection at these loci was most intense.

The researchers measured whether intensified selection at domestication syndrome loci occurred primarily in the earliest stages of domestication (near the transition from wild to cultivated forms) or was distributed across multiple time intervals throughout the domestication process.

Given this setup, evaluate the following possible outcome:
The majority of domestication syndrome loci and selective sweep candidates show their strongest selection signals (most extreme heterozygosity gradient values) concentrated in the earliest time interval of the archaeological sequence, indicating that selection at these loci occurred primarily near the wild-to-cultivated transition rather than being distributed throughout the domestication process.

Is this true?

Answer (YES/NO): NO